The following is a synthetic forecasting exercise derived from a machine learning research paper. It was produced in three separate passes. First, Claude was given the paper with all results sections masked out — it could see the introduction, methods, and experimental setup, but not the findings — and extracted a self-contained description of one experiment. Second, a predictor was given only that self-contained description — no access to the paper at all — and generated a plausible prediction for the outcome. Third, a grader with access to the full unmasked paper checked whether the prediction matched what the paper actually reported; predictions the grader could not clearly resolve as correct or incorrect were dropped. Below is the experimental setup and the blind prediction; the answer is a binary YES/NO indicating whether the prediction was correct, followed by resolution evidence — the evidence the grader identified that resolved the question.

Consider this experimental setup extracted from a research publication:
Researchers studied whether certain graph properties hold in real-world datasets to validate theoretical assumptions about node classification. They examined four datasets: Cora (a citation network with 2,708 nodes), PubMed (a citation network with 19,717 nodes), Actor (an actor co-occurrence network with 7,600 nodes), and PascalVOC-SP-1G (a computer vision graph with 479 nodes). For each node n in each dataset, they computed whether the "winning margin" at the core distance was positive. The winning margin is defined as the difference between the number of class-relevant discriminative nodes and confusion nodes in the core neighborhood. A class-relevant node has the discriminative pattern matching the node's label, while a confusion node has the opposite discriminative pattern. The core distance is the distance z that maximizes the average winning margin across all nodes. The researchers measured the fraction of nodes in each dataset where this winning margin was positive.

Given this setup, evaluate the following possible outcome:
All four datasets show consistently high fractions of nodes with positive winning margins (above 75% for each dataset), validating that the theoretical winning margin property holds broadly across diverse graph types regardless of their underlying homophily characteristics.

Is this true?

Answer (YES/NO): YES